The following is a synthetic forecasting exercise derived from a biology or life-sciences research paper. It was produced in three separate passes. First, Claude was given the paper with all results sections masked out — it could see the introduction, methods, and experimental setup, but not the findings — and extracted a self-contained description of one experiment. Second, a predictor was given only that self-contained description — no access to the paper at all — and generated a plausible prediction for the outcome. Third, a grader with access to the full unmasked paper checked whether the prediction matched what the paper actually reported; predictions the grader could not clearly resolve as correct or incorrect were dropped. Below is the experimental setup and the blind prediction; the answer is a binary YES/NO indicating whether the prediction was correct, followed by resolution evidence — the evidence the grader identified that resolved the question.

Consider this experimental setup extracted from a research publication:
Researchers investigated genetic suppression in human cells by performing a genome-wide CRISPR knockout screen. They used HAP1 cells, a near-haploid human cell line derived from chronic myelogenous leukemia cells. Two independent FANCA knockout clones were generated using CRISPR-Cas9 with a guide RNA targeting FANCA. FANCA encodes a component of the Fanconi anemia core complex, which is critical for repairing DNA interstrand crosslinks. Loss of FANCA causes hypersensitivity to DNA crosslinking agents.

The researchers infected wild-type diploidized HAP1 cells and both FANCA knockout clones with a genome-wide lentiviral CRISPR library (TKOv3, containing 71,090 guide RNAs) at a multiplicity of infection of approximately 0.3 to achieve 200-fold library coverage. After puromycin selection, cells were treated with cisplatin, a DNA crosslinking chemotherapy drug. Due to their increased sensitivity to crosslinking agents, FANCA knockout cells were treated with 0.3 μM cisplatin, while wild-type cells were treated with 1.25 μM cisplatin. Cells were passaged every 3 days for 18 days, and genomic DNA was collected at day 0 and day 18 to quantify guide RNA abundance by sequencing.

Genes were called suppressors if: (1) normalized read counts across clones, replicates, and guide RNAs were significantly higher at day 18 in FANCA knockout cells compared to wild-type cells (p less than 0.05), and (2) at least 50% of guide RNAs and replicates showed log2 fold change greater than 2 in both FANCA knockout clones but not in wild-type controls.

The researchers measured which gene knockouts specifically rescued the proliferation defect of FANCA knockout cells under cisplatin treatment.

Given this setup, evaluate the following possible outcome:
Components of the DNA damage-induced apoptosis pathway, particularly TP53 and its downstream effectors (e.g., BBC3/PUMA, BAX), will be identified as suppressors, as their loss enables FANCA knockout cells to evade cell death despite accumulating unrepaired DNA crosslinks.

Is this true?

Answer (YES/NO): NO